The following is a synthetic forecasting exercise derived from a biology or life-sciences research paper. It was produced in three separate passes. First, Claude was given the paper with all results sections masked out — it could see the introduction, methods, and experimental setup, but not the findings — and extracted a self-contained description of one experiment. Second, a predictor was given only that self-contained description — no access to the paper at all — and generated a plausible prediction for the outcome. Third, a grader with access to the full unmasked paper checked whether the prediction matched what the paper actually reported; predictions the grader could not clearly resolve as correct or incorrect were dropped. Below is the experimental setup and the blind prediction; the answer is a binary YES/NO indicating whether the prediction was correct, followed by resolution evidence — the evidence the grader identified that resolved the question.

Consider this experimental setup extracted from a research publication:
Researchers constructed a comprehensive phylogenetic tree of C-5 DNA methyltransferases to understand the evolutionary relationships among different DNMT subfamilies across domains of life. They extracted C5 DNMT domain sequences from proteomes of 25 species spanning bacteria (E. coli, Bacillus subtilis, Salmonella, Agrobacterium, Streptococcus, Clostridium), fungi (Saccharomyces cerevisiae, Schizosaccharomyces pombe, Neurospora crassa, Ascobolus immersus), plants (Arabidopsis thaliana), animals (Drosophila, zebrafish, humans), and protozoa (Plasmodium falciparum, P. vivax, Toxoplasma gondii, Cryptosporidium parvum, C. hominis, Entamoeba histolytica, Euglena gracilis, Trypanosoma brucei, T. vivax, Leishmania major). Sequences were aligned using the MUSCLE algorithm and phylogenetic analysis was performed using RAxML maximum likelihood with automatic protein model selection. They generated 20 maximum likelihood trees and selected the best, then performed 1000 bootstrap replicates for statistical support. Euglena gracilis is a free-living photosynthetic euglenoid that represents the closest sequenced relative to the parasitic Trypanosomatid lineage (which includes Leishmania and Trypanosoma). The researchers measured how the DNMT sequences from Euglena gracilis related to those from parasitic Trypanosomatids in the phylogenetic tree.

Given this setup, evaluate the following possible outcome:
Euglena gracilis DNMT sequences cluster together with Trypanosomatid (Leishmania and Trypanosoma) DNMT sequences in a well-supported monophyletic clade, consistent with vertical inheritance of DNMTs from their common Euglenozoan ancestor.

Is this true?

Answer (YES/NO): NO